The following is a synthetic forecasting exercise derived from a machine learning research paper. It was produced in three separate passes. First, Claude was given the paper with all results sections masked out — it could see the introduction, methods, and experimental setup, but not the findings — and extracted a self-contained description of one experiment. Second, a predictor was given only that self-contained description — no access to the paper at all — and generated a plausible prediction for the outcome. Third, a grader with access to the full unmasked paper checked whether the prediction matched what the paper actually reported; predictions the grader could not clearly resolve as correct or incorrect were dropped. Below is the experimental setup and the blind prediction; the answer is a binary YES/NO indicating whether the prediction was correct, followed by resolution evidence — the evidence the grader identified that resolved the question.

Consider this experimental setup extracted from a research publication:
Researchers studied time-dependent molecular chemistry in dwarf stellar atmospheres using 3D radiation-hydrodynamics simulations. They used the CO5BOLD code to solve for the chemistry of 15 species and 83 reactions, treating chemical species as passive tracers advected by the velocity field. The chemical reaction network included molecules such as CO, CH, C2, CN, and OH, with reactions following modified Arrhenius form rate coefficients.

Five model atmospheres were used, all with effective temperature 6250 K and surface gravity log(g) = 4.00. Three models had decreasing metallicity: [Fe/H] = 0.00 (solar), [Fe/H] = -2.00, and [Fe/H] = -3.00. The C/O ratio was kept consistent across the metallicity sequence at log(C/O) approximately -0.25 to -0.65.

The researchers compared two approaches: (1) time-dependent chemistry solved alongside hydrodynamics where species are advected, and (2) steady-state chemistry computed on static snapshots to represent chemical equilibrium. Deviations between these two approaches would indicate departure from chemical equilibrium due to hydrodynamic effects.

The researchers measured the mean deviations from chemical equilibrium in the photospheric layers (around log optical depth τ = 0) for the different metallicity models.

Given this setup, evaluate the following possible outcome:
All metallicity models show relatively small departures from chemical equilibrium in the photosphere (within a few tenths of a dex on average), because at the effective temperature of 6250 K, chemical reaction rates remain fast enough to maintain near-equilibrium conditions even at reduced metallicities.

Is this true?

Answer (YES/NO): YES